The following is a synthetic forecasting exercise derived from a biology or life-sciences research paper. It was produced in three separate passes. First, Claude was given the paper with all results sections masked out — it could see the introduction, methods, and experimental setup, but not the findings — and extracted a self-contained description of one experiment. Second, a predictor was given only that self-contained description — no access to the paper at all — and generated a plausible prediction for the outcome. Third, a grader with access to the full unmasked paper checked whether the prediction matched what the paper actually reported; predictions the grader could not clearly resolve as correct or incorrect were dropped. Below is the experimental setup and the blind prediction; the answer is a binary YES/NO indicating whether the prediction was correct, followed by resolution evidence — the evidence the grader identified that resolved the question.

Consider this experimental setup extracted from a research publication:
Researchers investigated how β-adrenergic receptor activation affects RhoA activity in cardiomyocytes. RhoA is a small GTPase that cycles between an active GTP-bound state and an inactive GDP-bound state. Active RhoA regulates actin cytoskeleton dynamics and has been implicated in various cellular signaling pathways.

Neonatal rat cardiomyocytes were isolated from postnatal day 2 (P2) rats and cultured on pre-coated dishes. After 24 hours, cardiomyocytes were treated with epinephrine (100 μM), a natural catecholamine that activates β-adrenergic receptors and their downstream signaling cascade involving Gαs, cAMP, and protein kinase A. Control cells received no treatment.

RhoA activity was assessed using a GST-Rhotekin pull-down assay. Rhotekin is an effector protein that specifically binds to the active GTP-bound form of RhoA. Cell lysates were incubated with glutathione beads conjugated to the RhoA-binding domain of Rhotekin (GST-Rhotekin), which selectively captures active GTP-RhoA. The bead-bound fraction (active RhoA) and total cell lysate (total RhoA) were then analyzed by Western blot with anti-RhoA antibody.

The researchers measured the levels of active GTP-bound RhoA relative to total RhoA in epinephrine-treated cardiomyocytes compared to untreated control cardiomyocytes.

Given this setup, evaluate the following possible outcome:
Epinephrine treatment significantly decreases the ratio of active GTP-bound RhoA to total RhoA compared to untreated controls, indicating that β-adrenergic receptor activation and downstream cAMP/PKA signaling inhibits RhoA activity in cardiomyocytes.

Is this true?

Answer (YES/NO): YES